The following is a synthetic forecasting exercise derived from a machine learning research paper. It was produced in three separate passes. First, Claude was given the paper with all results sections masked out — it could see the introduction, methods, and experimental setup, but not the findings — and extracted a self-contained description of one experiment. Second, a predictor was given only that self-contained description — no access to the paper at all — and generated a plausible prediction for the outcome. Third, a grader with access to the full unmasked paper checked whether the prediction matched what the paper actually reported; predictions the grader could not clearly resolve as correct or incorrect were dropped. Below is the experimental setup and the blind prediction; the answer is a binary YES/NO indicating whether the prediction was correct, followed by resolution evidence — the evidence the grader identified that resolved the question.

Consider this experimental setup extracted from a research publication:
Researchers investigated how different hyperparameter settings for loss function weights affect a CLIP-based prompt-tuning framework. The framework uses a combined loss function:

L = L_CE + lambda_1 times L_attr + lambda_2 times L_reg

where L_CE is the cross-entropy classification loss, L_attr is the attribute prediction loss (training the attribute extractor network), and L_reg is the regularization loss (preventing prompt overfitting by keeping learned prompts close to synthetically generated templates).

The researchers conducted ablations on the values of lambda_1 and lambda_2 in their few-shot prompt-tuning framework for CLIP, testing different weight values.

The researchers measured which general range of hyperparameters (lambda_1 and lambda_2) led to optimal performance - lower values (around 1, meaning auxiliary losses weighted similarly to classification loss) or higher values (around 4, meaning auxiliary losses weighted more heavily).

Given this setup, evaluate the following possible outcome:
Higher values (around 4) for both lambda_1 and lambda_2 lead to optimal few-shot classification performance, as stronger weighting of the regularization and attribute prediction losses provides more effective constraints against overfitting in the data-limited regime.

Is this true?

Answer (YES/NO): YES